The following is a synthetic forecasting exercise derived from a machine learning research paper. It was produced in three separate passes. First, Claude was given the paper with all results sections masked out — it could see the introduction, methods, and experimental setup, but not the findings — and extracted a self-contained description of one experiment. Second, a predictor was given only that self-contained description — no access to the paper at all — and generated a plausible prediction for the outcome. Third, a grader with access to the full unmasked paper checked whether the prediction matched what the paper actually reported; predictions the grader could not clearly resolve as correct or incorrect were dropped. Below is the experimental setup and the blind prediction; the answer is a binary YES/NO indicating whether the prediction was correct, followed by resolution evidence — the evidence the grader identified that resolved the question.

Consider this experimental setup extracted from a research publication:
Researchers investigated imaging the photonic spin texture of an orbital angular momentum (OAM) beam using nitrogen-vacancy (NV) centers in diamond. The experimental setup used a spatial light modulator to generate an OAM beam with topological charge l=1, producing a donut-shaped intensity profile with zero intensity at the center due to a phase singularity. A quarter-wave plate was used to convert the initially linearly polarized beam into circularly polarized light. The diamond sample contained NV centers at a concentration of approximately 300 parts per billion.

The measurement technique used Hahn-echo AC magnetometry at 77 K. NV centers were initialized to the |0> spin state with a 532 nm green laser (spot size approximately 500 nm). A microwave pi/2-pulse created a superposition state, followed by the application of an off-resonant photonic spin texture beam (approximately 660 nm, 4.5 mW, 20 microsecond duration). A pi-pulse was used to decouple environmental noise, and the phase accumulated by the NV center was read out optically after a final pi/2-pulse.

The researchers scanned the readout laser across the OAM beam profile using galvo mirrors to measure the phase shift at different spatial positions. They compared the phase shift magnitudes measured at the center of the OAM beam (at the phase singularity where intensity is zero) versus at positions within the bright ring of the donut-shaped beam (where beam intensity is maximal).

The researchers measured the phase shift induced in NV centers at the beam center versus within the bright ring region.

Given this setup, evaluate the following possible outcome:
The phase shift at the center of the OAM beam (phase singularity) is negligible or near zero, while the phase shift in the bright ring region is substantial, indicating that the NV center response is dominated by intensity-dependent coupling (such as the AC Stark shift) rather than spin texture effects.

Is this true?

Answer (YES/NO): YES